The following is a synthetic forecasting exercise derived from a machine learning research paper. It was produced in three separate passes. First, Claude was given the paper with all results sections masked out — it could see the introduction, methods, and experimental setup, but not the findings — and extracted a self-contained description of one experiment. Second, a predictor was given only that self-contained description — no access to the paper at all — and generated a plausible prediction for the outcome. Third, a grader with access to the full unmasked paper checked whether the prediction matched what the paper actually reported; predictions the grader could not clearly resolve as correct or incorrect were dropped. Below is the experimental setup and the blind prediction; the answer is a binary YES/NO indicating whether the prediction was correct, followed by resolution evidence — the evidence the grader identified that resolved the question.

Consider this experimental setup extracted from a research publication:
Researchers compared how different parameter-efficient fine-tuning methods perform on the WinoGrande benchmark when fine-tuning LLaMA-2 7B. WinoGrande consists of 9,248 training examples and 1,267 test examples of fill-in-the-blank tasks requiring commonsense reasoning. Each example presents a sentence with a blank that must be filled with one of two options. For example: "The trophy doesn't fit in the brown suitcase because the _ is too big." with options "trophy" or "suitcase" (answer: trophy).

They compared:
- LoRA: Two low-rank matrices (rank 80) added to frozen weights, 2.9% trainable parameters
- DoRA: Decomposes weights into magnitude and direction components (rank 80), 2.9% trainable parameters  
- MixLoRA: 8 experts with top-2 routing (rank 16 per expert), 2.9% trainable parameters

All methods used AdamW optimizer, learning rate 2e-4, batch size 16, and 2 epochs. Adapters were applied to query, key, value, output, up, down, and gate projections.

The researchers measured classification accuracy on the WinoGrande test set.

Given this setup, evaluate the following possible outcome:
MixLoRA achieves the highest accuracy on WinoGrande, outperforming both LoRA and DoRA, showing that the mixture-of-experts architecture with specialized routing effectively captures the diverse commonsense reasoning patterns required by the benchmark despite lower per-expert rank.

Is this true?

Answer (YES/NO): YES